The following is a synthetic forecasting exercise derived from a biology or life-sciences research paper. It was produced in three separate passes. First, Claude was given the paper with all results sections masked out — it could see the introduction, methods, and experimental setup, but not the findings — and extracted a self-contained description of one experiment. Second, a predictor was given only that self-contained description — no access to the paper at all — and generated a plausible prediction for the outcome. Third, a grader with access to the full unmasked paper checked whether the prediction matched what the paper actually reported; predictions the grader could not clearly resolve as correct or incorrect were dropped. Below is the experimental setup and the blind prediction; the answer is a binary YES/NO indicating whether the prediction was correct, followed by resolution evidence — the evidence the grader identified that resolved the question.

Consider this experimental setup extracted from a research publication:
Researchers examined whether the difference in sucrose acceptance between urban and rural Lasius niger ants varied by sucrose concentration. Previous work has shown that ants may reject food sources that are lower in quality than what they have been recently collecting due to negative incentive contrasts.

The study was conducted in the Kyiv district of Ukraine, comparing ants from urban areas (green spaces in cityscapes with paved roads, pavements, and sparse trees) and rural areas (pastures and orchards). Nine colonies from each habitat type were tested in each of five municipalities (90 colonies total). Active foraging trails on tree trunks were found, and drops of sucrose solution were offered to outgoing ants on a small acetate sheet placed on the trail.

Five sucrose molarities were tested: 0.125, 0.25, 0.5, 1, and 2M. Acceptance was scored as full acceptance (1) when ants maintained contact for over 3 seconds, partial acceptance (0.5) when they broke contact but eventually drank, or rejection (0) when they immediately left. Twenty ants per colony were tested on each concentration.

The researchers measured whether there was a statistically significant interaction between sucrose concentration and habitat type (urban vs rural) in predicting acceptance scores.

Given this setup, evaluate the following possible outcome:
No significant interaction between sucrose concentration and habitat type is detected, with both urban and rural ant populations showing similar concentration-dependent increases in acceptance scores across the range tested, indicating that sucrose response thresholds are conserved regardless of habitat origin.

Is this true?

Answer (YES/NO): NO